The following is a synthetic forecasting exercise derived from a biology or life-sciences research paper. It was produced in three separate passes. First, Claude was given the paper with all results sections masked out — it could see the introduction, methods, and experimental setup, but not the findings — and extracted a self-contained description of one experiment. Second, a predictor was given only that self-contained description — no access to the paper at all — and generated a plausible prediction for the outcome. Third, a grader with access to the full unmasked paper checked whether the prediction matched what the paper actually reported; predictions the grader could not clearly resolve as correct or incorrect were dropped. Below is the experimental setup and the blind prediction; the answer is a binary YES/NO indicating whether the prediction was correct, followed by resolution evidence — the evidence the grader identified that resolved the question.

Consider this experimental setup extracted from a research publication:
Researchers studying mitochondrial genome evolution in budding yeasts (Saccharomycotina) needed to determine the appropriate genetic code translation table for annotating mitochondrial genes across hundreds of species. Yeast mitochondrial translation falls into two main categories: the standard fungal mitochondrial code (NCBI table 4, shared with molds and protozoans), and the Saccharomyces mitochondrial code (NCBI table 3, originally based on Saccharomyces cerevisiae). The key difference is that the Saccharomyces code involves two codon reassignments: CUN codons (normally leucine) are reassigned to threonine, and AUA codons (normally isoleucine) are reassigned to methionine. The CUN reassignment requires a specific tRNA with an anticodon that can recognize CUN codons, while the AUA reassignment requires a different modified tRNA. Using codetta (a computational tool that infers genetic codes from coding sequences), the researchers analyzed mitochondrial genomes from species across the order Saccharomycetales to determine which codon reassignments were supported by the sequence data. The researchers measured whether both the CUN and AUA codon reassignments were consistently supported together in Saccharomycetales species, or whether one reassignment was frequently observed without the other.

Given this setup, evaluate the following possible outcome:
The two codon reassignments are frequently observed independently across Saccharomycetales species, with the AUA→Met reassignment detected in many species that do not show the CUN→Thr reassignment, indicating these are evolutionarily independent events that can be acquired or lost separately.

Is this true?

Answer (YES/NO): NO